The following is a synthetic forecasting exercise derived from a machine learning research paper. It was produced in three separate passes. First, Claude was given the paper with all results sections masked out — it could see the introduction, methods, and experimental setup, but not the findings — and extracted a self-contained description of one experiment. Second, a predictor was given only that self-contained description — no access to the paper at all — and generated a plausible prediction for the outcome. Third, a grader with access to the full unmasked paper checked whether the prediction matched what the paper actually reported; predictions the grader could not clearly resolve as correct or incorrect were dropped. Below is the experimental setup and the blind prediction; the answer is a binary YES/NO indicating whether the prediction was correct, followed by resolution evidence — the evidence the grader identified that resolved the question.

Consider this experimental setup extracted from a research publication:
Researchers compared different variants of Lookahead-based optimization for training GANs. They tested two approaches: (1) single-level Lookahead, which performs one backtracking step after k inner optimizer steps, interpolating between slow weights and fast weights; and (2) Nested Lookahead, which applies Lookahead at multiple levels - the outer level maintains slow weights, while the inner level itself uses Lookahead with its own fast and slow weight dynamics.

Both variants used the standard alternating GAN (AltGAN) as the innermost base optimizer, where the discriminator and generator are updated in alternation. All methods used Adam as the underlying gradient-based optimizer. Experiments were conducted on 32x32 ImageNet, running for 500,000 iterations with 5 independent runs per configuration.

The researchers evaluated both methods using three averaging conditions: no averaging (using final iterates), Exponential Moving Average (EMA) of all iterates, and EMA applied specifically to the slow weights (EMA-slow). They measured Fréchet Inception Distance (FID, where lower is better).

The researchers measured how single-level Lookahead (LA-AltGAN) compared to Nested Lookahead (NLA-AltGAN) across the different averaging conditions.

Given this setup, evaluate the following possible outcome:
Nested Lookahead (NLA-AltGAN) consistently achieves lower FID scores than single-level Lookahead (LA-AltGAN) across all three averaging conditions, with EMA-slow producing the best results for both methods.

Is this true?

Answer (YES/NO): NO